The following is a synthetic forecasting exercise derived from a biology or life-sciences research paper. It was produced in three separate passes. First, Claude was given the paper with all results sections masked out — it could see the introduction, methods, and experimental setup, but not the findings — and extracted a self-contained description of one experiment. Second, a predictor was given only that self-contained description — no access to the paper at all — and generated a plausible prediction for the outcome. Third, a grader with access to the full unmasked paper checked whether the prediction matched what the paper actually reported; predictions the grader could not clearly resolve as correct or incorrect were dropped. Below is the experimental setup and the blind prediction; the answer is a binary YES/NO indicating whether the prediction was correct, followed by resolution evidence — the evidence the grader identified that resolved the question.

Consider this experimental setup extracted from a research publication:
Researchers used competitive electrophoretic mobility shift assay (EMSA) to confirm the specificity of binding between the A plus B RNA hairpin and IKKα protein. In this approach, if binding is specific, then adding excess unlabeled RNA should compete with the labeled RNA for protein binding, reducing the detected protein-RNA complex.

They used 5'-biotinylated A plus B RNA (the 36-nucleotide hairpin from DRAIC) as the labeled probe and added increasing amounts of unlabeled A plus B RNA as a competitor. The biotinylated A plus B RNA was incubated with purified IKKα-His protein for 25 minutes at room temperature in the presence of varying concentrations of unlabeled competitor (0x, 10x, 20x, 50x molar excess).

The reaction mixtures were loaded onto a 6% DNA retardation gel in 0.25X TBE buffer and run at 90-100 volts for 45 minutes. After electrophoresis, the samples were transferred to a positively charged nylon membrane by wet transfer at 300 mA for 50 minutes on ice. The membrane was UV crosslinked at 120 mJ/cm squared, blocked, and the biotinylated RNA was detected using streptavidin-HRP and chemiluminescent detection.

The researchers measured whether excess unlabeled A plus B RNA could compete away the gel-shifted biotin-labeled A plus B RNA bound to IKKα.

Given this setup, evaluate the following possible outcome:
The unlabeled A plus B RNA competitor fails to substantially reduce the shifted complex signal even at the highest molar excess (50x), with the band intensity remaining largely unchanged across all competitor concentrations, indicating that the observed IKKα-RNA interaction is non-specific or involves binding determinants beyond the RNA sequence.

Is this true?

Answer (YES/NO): NO